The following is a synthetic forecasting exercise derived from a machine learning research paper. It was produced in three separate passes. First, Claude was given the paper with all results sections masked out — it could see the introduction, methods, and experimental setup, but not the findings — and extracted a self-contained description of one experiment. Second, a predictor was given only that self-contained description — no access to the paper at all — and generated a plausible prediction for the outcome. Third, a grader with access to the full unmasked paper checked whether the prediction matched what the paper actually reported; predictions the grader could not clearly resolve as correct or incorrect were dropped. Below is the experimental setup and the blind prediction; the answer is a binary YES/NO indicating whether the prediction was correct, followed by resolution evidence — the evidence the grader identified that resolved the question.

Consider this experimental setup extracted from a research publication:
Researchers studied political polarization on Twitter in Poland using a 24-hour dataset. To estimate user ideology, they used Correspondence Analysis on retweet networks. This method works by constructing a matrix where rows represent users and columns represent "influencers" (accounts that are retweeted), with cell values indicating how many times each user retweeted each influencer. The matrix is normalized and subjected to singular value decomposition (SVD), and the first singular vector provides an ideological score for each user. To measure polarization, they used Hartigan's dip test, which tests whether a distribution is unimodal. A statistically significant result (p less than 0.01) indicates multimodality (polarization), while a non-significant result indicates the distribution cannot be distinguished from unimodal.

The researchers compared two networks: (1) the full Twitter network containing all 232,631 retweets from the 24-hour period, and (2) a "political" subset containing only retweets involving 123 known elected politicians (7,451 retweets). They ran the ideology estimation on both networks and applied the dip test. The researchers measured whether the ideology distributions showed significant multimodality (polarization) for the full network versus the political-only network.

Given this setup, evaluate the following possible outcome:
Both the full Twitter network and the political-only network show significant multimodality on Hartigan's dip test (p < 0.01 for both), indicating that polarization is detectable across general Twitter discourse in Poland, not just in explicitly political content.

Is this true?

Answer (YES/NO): NO